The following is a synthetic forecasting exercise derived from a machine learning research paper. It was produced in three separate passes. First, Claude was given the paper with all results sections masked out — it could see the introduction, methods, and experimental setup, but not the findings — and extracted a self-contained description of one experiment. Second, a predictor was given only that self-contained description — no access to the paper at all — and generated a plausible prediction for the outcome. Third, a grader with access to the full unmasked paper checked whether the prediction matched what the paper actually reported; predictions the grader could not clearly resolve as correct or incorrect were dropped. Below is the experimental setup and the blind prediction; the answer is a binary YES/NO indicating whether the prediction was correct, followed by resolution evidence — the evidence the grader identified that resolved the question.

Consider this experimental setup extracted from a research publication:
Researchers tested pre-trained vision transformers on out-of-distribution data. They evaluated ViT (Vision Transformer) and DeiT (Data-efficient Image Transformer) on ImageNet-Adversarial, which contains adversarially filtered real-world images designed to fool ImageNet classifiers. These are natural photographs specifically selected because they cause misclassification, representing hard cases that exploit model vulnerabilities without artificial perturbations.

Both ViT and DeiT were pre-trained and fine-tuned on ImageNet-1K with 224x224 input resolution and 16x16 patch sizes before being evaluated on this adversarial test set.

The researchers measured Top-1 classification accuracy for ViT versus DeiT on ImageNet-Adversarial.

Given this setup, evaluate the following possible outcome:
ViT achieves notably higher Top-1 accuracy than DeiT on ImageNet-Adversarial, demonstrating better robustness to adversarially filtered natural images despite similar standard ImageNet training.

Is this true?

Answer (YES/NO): YES